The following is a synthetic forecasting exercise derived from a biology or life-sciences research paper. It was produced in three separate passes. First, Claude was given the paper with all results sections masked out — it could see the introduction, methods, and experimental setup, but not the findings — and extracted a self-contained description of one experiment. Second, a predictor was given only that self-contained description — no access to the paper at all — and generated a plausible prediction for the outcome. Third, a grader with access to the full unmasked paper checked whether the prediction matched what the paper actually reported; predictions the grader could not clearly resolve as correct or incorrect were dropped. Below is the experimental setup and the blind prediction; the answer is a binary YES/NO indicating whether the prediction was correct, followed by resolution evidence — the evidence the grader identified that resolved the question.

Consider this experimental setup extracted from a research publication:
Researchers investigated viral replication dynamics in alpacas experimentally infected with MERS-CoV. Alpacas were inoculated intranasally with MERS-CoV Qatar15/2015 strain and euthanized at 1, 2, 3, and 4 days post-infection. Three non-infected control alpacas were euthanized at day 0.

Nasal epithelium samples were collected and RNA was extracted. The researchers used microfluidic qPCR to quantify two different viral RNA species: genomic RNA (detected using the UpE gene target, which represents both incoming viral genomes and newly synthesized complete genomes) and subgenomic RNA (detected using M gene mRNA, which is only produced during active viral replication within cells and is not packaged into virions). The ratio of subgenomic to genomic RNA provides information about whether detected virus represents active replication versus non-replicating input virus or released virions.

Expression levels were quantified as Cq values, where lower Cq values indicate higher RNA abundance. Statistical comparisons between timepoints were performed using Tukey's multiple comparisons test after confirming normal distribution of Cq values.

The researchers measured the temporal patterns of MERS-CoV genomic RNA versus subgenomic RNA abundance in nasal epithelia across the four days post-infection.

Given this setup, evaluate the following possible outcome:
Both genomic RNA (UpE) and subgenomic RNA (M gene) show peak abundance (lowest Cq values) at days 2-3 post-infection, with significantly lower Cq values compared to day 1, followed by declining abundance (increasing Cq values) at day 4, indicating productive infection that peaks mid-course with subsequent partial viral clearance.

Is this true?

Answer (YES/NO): NO